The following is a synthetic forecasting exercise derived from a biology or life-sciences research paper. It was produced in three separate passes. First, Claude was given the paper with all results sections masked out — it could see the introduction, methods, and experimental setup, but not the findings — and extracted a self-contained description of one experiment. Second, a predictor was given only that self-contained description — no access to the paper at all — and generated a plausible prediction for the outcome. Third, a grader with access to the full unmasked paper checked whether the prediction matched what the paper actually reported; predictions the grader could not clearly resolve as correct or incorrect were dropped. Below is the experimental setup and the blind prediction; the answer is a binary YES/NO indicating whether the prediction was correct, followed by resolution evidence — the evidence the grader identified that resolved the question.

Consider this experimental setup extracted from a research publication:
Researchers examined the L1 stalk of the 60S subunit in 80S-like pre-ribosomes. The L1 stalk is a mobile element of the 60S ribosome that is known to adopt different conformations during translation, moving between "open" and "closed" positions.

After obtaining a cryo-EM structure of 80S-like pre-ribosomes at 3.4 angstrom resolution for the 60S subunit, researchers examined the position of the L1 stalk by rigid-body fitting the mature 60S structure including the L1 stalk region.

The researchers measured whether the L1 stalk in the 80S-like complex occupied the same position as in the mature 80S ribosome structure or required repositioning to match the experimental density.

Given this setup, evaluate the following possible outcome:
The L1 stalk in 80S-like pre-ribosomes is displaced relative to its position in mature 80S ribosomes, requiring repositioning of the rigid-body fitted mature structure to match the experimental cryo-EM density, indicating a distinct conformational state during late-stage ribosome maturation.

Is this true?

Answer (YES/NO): YES